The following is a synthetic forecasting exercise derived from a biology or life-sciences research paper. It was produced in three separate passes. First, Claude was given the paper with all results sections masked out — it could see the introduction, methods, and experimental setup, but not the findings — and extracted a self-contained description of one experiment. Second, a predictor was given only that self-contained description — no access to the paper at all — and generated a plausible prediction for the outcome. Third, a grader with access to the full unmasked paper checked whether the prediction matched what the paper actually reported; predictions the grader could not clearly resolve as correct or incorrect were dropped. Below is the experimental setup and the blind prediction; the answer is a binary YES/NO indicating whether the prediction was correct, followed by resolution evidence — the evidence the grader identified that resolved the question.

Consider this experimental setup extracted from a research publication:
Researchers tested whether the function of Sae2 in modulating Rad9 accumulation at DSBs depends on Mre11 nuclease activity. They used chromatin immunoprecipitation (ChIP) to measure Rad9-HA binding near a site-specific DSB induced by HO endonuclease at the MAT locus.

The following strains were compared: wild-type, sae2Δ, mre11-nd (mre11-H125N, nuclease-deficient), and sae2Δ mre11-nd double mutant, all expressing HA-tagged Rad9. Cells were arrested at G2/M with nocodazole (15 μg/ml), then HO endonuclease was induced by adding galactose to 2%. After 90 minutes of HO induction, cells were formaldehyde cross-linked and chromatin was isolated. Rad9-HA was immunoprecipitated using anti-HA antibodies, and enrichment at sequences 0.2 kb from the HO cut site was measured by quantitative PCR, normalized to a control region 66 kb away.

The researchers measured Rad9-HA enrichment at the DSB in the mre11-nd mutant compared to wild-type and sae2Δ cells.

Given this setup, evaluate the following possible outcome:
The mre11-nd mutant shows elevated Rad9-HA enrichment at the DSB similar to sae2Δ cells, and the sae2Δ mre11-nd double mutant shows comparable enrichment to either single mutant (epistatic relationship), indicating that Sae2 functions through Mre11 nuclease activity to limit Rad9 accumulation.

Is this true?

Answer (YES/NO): NO